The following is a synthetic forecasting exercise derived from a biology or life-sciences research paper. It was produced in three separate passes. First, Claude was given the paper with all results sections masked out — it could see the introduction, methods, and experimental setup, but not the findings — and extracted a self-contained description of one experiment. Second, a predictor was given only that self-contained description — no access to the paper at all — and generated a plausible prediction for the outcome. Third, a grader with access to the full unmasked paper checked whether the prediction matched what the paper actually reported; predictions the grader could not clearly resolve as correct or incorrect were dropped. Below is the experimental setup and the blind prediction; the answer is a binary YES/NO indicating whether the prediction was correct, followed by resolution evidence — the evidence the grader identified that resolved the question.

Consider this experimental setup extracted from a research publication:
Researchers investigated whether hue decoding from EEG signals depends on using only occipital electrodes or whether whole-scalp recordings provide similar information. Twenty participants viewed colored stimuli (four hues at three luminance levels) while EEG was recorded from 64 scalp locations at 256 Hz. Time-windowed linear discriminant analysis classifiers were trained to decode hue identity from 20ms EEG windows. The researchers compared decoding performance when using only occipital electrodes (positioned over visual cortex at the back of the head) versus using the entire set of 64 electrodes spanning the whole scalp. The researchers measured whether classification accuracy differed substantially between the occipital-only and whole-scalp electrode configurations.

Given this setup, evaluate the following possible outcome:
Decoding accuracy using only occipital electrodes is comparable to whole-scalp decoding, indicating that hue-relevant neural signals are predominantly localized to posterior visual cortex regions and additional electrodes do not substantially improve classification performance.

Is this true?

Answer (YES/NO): NO